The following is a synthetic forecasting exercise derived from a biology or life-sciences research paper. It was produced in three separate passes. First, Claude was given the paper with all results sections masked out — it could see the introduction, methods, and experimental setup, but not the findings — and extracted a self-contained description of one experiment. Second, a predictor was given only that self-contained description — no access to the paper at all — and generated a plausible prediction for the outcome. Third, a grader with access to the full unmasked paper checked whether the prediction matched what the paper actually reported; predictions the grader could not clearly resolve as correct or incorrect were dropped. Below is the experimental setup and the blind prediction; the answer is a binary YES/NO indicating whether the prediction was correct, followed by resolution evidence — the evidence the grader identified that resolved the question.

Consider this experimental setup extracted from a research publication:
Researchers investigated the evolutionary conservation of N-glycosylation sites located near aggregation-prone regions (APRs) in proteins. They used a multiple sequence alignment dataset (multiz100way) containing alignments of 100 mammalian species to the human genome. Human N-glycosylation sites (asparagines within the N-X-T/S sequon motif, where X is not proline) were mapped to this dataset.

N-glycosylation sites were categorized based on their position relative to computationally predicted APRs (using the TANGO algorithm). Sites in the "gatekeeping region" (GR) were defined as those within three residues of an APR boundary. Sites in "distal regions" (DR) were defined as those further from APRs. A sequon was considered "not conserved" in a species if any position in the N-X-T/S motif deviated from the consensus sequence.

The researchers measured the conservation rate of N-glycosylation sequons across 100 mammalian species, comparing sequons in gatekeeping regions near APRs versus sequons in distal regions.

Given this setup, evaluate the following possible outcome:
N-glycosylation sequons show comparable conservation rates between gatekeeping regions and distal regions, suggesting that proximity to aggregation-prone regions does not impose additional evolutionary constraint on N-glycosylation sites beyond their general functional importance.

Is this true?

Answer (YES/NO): NO